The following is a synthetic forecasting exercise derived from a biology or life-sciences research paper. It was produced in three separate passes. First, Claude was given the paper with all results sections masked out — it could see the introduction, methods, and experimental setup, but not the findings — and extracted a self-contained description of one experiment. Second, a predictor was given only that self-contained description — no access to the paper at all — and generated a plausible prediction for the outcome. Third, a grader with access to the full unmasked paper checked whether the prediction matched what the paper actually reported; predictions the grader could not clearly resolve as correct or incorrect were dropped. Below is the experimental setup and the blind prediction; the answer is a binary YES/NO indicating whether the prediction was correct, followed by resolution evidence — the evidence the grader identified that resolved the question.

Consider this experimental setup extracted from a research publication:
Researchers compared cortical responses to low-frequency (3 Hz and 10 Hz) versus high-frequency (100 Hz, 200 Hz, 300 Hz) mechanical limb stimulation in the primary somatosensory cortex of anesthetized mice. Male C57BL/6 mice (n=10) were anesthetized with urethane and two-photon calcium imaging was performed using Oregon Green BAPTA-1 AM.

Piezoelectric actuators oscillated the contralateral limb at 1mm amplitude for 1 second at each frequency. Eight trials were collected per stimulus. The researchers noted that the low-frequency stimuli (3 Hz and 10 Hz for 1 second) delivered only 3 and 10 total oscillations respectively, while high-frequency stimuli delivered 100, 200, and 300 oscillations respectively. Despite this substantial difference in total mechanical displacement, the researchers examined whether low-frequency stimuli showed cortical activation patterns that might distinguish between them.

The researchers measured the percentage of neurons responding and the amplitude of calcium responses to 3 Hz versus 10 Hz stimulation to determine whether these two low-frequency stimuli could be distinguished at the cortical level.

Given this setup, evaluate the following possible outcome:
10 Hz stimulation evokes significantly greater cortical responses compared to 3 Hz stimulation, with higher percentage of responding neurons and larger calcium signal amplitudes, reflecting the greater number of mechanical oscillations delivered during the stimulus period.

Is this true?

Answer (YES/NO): NO